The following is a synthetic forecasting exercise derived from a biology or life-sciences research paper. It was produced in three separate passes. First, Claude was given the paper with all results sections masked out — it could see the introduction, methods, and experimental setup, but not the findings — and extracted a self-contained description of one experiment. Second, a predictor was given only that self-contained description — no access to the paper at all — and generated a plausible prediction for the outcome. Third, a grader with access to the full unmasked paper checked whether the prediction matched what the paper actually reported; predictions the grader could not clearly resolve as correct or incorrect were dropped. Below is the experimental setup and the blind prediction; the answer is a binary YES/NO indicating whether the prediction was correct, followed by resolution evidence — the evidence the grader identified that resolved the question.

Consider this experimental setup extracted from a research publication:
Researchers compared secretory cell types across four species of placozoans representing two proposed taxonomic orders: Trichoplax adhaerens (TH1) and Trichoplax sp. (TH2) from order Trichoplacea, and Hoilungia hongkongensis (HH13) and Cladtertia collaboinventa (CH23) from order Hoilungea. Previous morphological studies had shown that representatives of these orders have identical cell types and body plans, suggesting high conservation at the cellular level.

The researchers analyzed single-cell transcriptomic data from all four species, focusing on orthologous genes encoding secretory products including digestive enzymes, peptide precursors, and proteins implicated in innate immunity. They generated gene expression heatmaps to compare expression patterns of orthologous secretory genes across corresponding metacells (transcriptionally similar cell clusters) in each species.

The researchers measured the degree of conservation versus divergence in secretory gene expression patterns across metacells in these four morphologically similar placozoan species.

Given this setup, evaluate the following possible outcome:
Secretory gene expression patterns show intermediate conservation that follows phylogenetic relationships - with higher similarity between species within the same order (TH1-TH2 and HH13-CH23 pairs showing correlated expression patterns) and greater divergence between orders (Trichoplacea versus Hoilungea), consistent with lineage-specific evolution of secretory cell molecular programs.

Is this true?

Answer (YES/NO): NO